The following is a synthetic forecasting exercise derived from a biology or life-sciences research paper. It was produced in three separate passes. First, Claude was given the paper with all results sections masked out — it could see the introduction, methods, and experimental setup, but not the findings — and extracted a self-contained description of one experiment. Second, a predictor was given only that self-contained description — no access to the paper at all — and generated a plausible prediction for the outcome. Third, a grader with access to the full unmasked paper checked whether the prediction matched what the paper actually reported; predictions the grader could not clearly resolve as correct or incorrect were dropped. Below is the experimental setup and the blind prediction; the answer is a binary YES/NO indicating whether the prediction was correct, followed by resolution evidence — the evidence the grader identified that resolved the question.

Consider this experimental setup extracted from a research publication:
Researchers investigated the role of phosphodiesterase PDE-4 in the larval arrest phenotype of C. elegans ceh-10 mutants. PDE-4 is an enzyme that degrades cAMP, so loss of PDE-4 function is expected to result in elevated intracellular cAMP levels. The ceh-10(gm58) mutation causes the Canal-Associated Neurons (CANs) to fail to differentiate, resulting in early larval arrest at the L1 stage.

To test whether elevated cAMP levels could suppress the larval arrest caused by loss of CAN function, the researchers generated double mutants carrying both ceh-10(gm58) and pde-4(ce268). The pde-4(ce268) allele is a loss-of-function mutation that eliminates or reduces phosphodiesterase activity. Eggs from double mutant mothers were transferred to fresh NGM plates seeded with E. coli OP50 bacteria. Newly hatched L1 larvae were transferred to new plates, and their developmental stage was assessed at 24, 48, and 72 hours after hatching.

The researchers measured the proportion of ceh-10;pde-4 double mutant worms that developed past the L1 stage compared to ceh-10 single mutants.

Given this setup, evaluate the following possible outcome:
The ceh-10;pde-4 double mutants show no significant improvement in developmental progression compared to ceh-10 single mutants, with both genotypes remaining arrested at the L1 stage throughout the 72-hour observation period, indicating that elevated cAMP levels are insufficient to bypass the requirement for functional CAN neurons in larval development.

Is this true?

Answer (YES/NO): NO